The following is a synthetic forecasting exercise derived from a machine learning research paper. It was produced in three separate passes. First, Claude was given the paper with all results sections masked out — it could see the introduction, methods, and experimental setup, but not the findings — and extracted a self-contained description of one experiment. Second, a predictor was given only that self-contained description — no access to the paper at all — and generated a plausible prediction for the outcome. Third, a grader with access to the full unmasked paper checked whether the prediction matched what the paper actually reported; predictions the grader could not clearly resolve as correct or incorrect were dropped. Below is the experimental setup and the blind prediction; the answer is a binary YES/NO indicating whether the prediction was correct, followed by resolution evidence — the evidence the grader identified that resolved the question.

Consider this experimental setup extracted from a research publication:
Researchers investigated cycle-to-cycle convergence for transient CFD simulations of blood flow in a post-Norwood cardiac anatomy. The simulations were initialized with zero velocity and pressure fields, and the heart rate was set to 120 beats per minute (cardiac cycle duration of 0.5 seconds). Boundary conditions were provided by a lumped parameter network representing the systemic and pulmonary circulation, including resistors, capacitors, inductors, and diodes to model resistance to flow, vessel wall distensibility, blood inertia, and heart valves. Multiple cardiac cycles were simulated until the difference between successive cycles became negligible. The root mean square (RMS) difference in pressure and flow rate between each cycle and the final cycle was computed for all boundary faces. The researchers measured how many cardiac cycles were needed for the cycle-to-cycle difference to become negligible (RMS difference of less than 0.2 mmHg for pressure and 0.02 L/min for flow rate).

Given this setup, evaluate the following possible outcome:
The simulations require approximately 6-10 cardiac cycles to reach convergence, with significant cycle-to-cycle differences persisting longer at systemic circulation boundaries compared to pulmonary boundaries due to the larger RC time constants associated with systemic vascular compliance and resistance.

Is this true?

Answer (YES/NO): NO